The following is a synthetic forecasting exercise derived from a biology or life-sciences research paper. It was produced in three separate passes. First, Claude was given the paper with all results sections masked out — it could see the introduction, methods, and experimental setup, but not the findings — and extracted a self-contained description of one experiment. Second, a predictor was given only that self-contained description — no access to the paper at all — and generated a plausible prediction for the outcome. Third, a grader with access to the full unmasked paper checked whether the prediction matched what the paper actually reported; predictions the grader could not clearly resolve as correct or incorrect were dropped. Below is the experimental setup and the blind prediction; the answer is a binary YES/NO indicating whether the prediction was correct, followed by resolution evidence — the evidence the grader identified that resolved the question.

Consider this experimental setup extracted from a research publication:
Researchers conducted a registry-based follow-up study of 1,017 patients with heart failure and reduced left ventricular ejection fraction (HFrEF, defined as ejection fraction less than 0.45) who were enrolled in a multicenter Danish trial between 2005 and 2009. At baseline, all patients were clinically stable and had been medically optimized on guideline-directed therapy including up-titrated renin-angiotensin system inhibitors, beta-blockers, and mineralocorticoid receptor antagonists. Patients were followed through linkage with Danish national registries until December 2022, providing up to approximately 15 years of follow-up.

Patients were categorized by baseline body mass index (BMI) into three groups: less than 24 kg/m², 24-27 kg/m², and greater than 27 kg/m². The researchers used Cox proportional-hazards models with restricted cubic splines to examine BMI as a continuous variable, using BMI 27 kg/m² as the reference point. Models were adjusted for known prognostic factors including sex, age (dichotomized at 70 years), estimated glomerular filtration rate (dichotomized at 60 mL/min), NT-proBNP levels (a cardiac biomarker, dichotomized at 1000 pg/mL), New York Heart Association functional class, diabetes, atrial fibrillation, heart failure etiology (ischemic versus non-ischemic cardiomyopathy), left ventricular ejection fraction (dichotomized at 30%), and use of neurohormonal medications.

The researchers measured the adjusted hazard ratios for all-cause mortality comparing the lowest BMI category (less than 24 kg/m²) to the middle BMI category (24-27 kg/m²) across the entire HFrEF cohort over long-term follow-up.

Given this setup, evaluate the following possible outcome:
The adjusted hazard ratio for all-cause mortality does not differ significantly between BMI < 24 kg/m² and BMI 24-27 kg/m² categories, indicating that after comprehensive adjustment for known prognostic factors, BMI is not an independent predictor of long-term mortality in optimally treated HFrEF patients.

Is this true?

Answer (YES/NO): NO